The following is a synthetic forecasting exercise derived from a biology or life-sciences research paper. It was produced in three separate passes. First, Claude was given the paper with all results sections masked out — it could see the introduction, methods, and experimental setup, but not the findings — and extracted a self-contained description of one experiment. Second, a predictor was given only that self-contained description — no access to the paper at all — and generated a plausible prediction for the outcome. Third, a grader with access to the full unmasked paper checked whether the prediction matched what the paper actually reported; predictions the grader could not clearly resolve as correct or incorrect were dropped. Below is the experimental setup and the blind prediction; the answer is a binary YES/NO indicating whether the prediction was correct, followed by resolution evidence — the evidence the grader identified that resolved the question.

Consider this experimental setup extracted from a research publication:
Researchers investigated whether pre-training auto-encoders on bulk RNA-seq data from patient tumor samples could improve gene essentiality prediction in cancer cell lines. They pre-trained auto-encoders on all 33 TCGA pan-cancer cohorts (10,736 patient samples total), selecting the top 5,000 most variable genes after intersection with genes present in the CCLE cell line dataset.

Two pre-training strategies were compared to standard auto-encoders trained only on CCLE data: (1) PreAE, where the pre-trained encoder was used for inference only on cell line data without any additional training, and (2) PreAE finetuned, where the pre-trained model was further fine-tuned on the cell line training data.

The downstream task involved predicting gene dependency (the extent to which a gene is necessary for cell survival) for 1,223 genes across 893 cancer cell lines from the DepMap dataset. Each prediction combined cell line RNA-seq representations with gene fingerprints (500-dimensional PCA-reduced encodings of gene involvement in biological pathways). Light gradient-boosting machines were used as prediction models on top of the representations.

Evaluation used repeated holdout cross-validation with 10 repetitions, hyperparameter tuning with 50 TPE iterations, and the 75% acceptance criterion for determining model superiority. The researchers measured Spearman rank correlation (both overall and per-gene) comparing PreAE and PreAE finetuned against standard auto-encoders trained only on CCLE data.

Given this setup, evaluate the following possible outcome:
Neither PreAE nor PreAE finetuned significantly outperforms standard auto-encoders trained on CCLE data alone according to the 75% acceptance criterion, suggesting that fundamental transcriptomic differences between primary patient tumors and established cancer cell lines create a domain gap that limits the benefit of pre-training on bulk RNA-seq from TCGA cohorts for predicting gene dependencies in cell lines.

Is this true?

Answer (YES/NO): YES